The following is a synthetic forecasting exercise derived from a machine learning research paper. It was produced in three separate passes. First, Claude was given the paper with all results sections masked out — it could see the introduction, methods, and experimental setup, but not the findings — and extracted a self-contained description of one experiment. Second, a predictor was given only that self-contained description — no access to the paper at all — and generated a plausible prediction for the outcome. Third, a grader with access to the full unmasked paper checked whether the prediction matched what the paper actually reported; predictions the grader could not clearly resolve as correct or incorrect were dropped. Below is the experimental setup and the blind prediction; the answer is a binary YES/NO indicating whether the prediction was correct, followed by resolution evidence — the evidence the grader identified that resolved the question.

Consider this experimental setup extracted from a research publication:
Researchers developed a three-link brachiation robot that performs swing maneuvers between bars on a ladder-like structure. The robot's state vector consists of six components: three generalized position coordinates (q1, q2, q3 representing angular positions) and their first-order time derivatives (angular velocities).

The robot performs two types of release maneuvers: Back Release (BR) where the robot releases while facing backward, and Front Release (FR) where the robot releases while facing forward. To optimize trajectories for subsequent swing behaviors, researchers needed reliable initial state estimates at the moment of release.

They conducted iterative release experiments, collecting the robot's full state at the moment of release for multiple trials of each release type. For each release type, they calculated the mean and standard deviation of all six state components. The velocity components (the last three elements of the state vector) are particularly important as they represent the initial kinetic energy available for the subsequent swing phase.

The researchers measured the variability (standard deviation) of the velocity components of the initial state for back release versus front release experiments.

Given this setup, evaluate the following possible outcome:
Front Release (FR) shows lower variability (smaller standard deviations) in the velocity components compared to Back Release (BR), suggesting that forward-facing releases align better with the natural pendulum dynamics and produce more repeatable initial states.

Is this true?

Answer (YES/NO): NO